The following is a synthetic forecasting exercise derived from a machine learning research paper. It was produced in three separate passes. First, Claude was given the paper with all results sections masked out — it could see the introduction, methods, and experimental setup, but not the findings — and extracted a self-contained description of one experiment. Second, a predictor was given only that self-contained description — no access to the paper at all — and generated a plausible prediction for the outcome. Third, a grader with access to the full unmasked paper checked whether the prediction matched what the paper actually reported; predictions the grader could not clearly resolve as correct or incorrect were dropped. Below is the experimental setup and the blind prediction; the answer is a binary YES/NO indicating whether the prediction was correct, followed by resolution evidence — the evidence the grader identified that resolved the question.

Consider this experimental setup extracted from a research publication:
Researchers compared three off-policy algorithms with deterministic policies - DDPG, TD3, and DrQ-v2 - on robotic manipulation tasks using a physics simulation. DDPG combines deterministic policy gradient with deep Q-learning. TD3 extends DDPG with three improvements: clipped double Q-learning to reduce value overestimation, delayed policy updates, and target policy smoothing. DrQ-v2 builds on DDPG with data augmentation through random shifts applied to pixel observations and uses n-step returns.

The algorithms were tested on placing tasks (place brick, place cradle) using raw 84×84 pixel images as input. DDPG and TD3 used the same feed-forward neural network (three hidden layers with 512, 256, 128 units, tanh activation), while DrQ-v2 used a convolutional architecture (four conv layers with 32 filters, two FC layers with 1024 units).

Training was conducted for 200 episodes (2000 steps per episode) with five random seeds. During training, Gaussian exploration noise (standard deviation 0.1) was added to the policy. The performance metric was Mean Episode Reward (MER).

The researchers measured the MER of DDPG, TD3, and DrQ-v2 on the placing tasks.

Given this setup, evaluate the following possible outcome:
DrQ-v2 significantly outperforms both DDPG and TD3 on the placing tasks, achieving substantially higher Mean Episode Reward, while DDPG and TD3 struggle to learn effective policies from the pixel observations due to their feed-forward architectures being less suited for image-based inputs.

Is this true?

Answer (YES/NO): NO